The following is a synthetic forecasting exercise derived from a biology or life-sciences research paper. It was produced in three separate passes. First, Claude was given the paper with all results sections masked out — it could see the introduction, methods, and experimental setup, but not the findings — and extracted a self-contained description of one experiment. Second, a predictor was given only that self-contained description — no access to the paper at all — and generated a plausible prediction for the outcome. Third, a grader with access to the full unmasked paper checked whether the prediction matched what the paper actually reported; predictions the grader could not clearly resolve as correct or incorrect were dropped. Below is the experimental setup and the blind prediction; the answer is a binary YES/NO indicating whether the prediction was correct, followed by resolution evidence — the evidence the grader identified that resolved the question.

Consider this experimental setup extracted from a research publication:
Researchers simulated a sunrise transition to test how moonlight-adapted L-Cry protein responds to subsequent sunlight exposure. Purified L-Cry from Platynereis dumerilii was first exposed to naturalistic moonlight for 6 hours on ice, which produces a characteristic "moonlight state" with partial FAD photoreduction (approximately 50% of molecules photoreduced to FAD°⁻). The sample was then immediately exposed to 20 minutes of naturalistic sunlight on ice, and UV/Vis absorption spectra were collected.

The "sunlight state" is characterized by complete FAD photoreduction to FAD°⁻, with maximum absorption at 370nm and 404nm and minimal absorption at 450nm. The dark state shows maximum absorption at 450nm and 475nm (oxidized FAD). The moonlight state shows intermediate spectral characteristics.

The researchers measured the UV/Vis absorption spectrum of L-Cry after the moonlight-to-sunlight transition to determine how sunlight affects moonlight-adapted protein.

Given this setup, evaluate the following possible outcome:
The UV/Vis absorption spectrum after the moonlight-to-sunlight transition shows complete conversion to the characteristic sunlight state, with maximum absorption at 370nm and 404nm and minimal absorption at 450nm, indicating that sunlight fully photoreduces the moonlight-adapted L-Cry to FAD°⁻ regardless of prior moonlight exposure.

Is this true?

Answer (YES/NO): YES